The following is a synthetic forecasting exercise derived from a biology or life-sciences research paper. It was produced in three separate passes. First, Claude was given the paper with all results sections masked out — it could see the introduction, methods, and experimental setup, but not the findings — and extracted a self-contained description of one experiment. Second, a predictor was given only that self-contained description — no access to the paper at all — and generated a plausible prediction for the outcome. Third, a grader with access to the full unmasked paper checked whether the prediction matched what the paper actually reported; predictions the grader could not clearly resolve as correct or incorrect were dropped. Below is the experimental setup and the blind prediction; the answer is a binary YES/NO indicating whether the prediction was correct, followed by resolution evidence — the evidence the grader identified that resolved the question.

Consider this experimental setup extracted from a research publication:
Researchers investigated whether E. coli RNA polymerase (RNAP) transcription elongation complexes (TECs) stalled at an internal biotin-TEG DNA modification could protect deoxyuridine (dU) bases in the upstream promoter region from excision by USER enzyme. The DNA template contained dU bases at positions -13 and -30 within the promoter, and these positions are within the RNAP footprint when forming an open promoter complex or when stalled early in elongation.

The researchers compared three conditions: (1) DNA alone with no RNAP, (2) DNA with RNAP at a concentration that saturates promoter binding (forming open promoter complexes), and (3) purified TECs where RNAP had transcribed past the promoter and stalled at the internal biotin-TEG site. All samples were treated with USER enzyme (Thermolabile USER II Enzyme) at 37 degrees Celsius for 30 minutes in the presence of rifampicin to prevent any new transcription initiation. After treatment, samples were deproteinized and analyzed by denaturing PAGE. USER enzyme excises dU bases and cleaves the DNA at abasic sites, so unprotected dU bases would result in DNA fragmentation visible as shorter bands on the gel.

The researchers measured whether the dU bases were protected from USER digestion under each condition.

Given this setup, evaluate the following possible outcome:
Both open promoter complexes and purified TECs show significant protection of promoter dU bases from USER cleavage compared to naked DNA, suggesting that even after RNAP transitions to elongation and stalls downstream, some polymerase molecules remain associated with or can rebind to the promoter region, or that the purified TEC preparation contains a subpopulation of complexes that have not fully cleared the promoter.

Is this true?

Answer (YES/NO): NO